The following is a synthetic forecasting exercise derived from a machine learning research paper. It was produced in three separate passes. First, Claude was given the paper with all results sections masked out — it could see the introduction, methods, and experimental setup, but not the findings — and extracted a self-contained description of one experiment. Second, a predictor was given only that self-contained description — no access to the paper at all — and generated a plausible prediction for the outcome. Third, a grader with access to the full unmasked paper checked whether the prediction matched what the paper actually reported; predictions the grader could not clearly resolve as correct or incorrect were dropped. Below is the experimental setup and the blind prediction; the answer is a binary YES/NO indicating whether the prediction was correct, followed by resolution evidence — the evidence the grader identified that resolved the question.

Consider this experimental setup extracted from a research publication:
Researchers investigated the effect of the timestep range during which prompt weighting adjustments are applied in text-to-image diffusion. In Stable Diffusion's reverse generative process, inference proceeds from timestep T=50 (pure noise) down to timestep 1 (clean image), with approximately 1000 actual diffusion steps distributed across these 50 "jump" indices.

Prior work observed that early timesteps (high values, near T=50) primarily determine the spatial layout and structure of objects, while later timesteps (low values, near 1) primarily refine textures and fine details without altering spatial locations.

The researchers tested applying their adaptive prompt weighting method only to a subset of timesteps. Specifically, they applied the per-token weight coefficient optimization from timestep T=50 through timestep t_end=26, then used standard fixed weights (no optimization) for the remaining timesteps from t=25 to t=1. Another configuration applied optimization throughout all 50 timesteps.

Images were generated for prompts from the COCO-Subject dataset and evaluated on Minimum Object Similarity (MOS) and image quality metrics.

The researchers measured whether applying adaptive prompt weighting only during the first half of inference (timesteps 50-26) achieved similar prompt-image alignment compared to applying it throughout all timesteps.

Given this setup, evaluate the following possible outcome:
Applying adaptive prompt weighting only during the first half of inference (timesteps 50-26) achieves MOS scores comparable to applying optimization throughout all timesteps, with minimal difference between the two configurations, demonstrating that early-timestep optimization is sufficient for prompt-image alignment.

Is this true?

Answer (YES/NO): YES